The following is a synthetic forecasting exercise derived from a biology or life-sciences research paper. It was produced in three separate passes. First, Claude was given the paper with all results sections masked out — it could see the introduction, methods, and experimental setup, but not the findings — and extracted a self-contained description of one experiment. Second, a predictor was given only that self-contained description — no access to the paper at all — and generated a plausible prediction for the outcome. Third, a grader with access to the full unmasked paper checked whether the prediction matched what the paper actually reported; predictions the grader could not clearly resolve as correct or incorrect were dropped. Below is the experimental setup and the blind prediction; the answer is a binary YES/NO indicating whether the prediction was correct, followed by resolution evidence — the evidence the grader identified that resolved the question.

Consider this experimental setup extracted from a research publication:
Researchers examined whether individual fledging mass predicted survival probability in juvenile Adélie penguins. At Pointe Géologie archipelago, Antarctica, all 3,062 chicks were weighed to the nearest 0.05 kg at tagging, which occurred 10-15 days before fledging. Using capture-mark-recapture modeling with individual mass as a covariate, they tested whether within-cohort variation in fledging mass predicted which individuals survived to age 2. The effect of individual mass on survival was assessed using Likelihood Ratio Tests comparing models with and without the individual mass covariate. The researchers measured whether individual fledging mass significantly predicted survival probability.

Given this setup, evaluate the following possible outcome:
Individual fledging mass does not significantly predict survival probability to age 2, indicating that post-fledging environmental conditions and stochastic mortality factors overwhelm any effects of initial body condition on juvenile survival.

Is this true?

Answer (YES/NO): NO